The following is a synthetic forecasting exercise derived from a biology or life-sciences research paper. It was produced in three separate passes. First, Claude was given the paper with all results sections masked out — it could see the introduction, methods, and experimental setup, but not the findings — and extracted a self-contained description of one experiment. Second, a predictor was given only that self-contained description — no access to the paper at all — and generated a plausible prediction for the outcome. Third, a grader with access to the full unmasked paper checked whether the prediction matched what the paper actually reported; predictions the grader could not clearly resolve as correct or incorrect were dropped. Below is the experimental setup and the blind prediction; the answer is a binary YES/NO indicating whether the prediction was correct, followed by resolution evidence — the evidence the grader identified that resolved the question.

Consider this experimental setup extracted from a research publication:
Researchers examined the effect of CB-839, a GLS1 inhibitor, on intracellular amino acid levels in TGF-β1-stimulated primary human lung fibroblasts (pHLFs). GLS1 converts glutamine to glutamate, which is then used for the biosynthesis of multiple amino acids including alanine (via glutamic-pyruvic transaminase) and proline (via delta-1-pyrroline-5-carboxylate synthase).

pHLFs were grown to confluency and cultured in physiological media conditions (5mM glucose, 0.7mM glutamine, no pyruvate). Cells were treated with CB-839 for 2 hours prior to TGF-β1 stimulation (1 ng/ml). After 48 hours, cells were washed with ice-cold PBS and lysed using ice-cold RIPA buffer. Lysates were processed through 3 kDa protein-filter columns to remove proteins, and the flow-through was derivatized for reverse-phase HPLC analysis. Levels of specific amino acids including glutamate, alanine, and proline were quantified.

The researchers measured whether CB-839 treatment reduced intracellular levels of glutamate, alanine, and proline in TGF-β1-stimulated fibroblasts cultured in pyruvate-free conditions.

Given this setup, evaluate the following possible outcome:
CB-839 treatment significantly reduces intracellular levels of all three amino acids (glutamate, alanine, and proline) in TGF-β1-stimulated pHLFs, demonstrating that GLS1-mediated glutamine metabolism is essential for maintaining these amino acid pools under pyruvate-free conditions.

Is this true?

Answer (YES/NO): YES